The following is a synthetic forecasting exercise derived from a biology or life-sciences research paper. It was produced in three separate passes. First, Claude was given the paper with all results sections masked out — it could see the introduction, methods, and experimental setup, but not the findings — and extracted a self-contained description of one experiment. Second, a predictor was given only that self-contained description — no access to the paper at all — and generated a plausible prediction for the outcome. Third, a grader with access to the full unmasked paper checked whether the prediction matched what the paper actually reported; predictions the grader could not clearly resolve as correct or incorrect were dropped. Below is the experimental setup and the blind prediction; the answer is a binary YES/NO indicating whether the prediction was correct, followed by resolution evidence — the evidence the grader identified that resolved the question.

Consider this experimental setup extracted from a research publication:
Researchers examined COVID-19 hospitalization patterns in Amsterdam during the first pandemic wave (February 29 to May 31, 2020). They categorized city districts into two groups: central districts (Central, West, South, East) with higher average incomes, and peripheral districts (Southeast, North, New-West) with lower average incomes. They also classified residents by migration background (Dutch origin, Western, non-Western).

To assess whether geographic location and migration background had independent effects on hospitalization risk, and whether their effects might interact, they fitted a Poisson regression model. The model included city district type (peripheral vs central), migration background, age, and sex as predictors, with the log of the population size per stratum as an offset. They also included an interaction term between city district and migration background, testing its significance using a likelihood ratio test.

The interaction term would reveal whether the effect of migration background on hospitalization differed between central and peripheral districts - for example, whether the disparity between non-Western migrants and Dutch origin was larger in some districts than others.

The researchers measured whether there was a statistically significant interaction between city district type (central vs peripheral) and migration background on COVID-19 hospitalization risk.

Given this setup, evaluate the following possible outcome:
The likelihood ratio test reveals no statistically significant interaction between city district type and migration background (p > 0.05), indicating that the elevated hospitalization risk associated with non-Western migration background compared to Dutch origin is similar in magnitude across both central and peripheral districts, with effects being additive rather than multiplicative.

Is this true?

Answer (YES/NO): YES